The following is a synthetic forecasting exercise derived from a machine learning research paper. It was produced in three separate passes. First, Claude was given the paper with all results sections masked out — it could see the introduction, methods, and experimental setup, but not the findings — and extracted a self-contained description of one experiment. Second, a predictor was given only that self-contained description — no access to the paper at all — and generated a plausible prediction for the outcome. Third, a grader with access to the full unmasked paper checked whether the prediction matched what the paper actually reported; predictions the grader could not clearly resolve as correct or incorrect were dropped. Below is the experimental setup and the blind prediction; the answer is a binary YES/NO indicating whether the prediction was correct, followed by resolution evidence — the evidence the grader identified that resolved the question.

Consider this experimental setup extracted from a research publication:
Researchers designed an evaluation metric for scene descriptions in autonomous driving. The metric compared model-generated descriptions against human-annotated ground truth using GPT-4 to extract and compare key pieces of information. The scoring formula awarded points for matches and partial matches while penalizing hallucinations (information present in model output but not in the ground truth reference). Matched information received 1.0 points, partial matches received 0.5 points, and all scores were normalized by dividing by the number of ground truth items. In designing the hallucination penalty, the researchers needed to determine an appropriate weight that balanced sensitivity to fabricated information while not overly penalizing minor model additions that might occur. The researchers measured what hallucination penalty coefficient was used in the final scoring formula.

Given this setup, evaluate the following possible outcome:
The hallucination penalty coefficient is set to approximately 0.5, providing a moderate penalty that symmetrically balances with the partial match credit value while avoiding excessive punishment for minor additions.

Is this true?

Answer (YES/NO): NO